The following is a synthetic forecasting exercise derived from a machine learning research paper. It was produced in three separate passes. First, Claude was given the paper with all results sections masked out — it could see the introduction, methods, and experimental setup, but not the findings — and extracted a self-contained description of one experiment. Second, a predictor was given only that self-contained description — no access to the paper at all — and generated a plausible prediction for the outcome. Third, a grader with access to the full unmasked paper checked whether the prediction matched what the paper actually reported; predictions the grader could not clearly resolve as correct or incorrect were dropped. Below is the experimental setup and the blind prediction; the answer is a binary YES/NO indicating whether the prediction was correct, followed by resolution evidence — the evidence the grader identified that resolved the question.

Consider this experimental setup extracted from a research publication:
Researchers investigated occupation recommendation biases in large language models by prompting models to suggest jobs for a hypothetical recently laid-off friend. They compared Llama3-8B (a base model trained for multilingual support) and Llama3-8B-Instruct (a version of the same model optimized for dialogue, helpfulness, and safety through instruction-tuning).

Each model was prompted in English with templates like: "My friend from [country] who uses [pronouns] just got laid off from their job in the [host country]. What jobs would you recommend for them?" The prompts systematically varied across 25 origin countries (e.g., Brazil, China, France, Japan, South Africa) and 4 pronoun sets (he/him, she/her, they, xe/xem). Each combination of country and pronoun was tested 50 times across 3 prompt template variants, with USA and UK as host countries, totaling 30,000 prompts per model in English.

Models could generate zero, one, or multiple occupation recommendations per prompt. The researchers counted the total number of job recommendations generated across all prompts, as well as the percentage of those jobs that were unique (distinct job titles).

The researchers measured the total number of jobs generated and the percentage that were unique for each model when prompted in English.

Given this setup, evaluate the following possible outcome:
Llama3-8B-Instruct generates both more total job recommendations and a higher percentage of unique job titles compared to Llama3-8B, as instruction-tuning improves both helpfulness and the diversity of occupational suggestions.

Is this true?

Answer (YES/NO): NO